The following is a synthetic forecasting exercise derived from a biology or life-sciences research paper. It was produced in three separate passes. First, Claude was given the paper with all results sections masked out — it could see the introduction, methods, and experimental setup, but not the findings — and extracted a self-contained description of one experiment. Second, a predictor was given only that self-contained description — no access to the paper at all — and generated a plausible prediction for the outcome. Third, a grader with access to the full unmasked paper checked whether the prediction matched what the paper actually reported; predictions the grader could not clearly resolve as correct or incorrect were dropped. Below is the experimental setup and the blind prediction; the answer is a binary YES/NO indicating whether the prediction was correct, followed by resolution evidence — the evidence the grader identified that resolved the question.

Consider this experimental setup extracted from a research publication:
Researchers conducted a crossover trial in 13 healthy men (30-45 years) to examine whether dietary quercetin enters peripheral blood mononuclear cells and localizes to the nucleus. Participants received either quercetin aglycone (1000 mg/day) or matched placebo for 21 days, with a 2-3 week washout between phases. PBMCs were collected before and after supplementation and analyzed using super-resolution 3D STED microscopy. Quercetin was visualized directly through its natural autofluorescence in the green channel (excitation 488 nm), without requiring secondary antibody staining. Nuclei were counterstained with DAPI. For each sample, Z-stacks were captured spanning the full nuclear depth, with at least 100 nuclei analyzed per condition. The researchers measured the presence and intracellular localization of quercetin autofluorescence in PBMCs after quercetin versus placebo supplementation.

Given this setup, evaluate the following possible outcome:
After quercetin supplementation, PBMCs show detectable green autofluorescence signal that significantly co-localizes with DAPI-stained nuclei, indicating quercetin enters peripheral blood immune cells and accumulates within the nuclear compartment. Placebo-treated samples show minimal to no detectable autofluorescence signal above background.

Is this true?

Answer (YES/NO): NO